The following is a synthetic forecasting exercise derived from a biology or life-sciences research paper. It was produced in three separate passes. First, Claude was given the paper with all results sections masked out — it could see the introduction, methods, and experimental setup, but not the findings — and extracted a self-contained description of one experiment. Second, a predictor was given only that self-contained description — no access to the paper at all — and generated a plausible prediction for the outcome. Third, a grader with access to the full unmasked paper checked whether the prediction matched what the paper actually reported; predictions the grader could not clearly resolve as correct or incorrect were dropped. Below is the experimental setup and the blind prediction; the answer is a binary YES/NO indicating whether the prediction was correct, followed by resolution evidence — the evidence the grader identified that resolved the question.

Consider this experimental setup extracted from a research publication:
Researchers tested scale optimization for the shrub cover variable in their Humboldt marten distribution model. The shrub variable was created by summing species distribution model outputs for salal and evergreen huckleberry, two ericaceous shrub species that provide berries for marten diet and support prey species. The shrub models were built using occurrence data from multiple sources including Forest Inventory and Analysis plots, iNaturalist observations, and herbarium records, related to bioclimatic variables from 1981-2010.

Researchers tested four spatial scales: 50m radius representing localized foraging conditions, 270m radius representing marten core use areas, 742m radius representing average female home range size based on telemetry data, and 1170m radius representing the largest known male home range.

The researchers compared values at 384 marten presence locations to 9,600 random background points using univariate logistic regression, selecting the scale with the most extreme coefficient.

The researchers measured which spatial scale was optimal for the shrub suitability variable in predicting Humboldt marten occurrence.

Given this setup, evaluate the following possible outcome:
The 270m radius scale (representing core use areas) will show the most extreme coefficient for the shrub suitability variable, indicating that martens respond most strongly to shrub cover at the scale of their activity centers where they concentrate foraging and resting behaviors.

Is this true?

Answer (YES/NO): NO